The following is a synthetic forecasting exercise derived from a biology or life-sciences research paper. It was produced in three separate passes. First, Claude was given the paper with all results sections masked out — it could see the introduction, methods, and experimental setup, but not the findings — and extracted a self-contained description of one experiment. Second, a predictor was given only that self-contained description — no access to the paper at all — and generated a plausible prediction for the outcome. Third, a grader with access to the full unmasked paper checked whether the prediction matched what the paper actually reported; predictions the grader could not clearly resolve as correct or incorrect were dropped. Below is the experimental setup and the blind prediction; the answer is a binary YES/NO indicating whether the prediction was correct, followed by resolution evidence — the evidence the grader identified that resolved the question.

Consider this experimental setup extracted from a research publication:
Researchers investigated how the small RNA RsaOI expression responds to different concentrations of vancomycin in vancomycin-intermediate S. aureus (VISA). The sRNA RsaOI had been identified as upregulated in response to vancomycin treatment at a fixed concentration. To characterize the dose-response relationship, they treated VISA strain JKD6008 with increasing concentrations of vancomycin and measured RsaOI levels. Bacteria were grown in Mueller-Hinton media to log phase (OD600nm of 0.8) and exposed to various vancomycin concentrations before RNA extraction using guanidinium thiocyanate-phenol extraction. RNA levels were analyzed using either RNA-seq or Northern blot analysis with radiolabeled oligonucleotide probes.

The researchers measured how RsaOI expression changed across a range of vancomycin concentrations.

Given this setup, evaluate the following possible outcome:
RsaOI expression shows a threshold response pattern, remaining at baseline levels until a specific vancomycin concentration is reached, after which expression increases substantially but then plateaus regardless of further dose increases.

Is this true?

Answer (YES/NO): NO